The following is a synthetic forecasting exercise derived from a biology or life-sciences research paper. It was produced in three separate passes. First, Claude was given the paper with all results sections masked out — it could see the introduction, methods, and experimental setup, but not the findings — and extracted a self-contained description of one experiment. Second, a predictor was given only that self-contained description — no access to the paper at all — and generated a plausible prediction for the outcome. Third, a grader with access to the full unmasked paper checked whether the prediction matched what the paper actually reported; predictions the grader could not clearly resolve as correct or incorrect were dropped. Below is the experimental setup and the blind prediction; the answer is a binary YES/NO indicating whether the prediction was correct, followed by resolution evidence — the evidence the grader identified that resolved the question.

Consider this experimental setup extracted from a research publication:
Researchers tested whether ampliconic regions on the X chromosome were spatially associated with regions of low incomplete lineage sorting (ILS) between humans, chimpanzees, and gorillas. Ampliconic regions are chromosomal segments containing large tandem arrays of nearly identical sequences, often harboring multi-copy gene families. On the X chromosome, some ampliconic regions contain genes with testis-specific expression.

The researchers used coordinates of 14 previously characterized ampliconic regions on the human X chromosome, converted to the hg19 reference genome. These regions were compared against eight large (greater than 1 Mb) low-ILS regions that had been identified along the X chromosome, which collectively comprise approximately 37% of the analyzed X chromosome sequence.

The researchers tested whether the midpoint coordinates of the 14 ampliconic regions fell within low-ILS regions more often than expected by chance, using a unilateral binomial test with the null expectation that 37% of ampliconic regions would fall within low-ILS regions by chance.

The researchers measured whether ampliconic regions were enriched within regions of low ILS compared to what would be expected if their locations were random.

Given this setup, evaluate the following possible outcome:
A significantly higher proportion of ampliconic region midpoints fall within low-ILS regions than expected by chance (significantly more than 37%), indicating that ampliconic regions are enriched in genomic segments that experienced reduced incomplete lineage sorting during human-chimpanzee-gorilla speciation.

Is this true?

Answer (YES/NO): YES